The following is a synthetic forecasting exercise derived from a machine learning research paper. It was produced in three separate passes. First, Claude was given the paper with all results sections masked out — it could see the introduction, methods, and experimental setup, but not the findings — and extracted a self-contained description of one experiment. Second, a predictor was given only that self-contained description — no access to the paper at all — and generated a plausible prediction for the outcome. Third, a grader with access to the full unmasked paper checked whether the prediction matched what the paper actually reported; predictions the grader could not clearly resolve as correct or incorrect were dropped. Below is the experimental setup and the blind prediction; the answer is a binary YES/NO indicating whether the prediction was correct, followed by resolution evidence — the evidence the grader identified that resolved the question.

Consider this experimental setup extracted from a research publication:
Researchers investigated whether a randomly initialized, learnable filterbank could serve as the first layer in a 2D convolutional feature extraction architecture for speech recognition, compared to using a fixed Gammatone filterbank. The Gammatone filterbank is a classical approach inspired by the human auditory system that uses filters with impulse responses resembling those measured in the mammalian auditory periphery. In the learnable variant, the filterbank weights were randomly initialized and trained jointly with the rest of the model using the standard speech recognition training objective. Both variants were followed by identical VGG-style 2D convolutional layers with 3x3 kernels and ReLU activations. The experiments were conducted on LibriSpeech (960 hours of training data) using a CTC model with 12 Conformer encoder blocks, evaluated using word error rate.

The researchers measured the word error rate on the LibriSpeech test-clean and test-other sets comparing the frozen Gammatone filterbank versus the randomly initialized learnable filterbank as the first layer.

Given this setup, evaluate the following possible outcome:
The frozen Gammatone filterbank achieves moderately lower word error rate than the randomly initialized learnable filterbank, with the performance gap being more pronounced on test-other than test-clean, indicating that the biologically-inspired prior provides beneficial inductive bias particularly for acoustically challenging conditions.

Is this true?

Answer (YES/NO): NO